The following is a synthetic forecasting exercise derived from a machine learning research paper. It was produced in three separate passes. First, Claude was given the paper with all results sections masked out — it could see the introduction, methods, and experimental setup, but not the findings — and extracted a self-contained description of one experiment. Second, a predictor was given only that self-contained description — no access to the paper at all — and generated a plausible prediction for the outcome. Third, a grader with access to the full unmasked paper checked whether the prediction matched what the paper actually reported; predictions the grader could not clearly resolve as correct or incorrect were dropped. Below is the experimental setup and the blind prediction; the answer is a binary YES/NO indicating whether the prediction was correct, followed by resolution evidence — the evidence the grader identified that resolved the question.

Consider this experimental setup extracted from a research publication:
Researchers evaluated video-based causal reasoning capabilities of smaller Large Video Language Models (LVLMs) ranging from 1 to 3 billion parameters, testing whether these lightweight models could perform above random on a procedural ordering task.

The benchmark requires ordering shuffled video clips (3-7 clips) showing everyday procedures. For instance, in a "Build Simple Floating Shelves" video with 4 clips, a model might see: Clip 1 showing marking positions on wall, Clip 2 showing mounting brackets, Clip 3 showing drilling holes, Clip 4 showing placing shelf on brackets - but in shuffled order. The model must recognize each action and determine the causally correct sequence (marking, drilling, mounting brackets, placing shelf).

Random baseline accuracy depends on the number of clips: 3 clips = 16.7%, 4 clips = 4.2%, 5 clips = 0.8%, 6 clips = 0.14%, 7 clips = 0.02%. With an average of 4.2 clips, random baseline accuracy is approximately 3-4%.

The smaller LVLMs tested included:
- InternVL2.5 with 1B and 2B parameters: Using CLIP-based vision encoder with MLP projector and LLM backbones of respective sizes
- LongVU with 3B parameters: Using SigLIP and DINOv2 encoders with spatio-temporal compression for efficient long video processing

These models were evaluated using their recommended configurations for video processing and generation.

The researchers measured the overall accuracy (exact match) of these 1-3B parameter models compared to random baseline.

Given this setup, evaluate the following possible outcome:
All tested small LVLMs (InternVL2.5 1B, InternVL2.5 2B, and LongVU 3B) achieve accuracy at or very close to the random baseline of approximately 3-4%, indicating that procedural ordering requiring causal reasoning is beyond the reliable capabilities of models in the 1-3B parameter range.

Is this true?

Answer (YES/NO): NO